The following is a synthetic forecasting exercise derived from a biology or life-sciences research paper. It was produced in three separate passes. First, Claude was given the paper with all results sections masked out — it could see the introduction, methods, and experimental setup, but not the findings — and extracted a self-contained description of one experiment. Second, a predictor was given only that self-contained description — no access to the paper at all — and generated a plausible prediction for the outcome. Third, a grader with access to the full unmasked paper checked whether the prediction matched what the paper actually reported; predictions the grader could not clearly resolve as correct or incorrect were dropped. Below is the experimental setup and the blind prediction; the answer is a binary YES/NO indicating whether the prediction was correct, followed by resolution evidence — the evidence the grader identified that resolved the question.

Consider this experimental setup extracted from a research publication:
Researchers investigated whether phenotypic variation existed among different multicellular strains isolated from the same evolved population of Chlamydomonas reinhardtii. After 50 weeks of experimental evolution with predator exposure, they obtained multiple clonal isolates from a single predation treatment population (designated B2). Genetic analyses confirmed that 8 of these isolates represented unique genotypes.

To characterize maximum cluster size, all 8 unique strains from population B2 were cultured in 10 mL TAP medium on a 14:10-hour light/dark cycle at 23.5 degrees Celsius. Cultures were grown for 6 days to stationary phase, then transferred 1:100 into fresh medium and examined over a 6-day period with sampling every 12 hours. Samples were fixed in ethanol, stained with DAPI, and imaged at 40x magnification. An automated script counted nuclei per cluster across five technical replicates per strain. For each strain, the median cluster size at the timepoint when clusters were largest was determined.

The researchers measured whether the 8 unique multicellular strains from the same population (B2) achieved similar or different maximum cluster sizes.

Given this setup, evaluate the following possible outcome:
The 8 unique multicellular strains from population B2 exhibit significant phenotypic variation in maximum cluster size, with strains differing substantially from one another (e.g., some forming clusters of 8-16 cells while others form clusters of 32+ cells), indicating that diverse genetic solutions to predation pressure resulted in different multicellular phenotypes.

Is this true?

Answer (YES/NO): NO